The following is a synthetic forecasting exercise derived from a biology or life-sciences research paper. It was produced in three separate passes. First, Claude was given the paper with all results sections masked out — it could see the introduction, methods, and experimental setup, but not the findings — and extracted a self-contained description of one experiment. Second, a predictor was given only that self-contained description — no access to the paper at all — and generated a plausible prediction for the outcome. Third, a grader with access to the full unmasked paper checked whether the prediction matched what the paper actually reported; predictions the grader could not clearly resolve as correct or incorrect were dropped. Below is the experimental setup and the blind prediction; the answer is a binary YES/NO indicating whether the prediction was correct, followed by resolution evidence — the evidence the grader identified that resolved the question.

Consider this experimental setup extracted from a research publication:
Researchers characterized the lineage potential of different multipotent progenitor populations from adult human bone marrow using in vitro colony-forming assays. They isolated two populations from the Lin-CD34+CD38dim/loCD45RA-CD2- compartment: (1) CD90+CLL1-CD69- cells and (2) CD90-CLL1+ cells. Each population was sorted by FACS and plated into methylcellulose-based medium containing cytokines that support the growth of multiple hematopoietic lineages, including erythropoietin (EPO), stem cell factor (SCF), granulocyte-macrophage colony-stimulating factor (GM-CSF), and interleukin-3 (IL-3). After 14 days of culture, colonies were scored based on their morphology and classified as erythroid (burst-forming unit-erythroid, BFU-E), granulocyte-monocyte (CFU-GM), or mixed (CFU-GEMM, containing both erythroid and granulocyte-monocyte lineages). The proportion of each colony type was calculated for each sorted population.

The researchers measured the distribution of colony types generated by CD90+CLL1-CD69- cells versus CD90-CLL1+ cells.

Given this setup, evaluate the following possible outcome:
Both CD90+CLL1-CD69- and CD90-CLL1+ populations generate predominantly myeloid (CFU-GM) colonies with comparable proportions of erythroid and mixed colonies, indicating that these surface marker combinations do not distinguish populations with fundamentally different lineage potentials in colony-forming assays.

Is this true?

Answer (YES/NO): NO